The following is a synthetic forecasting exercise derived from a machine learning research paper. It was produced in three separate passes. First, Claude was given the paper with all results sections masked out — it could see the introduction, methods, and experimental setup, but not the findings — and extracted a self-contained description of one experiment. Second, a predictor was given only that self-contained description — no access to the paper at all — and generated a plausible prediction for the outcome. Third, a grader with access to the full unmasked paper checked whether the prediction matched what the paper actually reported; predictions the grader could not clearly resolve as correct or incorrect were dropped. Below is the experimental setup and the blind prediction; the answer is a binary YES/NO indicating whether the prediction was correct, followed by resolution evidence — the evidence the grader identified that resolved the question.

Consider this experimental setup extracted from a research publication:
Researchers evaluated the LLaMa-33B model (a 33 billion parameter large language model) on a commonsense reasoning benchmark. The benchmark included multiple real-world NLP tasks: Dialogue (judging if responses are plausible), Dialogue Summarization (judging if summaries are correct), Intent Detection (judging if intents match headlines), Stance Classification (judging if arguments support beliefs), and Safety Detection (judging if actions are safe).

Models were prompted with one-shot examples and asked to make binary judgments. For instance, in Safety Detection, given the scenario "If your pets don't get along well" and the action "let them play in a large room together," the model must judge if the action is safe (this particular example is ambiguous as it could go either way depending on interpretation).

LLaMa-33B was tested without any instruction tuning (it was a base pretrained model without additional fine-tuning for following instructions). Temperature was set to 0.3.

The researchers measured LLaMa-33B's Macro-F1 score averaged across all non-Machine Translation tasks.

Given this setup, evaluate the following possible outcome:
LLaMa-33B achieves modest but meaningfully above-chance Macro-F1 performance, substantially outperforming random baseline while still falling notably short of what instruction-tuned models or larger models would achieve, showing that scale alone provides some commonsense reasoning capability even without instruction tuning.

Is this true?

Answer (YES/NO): NO